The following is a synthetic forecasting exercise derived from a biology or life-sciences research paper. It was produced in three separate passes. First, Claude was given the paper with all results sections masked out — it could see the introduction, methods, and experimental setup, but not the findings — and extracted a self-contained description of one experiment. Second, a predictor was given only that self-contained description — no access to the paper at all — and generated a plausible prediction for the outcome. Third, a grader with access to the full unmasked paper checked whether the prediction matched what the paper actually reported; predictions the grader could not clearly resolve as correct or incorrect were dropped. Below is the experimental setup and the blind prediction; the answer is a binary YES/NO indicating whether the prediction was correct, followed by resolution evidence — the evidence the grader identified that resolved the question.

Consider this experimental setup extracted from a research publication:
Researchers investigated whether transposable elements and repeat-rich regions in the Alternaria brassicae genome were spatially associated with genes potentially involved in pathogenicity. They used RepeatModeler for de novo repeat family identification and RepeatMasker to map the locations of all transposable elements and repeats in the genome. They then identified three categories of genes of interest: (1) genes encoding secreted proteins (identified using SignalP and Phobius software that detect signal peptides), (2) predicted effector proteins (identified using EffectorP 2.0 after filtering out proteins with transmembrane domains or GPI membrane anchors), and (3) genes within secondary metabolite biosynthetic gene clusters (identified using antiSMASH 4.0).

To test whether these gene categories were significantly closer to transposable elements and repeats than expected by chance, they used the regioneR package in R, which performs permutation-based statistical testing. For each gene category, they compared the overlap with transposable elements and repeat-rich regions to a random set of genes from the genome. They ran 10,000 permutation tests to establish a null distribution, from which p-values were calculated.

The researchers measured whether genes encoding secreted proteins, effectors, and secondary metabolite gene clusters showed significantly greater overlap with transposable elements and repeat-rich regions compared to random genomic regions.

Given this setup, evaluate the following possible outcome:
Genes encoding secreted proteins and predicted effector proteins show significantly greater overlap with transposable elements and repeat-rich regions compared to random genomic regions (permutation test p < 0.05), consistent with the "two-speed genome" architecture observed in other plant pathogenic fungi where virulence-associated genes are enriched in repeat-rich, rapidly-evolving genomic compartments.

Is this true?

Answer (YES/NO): NO